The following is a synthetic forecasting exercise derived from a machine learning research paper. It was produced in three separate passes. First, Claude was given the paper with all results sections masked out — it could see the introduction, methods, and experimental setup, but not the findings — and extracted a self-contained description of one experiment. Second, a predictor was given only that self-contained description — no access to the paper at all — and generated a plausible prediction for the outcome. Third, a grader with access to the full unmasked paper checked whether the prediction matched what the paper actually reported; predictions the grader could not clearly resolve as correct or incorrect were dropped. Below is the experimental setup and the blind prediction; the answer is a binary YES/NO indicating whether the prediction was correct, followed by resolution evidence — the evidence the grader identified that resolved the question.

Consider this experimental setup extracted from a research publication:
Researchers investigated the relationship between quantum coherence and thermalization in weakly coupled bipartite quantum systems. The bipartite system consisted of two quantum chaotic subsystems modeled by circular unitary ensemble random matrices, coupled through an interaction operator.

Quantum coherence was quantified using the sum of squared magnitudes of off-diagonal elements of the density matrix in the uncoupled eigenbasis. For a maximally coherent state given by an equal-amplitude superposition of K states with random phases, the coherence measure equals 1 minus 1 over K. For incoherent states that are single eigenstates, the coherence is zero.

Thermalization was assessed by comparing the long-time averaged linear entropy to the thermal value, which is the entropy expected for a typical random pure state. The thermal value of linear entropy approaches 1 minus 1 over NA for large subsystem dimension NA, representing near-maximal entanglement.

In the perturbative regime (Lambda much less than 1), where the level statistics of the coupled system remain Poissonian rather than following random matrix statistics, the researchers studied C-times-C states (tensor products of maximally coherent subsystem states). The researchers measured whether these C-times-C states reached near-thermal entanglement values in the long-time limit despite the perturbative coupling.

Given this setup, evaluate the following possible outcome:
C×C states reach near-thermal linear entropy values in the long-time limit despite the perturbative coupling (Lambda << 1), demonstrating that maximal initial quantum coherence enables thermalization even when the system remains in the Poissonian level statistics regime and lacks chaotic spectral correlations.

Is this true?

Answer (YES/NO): YES